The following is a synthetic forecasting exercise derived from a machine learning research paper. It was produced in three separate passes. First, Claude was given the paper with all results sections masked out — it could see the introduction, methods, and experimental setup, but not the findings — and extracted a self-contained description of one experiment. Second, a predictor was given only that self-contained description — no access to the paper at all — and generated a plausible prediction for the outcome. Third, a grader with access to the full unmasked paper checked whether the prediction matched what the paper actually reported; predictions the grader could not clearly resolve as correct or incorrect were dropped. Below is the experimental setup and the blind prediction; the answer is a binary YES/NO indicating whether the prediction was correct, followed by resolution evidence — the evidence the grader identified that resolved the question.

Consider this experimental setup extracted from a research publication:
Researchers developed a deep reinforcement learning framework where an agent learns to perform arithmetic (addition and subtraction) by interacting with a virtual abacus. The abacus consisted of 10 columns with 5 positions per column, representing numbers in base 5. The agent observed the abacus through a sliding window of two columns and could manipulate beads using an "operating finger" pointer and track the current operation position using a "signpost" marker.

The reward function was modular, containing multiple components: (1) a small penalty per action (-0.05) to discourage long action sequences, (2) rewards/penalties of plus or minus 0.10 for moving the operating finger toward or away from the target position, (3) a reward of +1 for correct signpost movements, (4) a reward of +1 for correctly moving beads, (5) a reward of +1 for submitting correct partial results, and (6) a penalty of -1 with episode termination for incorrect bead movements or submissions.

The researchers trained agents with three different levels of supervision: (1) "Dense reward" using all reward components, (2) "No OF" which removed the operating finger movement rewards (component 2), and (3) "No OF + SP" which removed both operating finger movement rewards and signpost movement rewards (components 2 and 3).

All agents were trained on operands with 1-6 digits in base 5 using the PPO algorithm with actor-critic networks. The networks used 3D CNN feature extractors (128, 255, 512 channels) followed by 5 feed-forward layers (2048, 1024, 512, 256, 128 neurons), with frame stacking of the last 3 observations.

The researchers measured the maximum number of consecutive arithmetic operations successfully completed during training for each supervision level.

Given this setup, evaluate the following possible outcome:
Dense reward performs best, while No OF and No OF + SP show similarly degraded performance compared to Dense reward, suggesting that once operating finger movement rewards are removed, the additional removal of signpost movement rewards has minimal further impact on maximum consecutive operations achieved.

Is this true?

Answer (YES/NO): NO